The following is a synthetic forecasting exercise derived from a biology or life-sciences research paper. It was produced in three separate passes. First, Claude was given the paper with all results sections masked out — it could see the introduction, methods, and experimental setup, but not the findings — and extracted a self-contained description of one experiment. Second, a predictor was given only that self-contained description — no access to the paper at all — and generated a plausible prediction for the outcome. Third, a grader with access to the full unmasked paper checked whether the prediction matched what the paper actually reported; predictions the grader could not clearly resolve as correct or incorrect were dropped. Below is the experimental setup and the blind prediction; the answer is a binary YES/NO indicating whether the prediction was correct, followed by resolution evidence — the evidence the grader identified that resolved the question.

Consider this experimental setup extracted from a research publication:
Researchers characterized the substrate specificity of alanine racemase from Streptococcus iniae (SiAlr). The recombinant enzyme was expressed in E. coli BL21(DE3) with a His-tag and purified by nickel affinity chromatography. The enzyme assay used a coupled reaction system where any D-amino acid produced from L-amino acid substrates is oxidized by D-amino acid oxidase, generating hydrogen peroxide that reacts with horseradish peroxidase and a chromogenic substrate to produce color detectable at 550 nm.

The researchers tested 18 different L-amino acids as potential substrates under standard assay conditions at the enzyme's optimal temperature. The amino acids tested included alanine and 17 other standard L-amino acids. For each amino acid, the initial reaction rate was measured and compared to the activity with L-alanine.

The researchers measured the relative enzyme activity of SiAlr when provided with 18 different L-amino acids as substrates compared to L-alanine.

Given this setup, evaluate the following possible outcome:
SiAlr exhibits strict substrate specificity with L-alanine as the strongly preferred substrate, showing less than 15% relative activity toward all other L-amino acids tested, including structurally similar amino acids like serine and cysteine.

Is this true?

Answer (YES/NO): NO